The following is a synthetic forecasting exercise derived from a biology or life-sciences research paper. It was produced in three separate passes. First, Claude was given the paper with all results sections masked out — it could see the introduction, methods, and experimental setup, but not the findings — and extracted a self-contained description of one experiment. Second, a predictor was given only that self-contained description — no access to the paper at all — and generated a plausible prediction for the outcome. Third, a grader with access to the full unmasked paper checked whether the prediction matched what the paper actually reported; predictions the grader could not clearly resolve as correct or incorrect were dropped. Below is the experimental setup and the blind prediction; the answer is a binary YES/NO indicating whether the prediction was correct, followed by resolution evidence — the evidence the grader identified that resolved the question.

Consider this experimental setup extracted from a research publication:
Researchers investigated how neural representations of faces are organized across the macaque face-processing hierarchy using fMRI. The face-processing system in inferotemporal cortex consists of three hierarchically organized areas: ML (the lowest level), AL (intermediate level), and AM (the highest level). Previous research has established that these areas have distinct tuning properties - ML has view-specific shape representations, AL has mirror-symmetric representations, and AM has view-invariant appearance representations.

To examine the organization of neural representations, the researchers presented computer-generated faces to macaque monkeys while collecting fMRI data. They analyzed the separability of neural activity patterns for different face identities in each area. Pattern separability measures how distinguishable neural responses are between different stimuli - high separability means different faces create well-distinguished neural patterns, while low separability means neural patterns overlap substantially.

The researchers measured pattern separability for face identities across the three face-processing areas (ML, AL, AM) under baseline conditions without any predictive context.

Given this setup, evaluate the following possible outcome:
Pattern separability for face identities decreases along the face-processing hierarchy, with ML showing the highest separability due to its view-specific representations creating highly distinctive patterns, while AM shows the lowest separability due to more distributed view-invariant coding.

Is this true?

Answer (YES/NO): NO